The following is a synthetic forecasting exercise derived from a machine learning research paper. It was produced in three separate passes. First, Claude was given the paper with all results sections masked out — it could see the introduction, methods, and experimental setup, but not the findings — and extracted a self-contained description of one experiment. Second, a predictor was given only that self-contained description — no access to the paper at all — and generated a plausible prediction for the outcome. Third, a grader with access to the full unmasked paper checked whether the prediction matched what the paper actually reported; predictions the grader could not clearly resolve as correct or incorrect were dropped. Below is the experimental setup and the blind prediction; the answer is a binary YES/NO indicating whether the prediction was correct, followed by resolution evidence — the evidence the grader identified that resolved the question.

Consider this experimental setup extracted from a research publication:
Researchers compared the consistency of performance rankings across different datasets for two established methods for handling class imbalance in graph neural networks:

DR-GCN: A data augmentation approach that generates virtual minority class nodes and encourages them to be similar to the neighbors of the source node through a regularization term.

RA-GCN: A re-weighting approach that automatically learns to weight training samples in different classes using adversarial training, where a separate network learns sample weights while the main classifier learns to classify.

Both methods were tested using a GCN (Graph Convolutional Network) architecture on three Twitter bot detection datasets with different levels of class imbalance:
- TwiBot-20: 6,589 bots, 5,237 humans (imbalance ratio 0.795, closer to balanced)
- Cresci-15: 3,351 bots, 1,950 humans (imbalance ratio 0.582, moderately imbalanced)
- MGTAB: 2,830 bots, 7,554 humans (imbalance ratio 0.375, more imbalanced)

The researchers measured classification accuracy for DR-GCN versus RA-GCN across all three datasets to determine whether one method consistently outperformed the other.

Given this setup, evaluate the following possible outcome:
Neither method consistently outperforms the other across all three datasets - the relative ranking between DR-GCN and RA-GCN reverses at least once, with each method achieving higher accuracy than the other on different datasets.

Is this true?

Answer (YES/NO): YES